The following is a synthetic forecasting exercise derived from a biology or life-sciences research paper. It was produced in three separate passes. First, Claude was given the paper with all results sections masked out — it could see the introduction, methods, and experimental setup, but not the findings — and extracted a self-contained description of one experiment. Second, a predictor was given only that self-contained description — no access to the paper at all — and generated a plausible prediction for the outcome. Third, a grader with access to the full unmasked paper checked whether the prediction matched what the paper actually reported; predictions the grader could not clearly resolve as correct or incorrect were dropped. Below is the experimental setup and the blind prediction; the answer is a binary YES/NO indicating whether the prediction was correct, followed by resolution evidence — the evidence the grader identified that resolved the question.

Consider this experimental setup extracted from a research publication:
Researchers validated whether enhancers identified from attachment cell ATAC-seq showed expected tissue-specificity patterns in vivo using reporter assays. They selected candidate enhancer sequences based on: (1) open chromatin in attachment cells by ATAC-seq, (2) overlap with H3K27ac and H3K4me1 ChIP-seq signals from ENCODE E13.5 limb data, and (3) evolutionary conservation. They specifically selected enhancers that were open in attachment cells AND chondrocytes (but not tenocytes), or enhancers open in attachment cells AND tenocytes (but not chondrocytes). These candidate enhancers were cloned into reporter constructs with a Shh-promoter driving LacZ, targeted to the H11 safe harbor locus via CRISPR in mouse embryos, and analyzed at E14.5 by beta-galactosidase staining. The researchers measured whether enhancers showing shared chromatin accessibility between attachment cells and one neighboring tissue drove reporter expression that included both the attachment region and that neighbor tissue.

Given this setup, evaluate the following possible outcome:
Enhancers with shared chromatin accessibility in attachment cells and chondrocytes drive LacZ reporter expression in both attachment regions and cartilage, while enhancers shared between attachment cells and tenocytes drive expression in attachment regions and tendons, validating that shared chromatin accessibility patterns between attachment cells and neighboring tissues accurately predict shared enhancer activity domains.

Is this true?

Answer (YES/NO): NO